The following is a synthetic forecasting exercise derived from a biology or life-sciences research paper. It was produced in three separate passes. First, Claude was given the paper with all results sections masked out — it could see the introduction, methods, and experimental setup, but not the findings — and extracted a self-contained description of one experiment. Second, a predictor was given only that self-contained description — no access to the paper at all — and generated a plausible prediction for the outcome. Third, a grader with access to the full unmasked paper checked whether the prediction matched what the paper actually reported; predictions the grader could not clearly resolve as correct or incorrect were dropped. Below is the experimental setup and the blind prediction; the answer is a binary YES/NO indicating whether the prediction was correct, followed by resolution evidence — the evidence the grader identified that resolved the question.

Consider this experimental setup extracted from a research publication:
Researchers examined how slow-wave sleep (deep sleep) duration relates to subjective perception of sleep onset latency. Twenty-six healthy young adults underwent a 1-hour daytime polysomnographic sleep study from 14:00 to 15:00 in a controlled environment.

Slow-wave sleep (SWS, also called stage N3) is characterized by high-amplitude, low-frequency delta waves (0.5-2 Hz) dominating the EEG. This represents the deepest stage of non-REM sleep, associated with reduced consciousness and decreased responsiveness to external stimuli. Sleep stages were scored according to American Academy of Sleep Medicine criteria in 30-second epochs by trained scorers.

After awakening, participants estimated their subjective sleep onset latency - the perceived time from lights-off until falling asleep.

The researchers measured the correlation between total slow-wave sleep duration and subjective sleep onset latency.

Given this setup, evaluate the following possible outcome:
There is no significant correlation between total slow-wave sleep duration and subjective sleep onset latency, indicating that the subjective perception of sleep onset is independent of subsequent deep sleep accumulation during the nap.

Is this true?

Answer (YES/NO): YES